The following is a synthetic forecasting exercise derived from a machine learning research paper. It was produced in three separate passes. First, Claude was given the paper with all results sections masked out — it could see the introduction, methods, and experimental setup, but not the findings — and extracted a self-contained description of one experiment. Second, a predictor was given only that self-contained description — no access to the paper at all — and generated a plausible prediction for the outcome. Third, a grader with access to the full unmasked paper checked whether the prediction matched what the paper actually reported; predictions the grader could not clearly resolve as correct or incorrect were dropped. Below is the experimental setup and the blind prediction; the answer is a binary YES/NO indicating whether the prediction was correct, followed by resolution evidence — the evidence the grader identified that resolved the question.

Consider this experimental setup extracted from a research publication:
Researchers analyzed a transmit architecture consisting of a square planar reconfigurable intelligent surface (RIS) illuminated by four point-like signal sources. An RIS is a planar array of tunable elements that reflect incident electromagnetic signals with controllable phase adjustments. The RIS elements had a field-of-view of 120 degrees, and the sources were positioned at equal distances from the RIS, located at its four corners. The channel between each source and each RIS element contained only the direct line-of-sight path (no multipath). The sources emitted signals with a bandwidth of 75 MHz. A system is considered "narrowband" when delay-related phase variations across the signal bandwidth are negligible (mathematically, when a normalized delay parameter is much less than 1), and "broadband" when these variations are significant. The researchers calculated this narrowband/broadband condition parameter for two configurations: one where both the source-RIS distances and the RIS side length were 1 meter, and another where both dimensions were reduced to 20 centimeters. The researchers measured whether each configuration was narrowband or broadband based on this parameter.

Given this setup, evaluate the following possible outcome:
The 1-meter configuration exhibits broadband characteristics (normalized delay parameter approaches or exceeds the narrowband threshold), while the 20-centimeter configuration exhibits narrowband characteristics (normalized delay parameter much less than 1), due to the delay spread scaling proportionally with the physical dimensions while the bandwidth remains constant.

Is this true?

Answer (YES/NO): YES